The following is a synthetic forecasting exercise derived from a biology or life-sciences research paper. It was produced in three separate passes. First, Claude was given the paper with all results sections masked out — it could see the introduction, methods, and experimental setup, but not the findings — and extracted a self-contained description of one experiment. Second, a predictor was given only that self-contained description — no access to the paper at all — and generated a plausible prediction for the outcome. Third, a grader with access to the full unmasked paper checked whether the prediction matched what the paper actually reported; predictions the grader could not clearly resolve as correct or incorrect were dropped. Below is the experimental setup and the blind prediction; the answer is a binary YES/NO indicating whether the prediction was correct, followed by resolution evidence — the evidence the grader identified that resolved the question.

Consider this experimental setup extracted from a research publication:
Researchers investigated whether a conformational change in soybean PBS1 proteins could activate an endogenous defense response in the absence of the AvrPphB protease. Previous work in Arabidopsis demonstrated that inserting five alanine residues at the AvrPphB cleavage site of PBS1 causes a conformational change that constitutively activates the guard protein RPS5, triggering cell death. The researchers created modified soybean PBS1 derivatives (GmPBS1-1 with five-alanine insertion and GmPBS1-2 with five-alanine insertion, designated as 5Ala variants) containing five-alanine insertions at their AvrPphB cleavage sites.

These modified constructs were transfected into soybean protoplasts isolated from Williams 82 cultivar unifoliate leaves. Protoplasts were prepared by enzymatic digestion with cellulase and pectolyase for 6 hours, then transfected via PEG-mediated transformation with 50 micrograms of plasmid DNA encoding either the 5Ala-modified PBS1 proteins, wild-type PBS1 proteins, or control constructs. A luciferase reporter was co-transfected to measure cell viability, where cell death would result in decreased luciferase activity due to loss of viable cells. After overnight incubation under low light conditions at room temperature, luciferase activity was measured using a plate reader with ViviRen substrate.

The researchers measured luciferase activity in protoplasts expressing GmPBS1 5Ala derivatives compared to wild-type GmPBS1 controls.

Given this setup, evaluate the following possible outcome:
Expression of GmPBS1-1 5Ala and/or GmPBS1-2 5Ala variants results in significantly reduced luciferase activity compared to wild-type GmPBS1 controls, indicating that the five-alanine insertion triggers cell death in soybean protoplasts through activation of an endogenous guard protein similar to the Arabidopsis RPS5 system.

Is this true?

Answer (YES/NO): YES